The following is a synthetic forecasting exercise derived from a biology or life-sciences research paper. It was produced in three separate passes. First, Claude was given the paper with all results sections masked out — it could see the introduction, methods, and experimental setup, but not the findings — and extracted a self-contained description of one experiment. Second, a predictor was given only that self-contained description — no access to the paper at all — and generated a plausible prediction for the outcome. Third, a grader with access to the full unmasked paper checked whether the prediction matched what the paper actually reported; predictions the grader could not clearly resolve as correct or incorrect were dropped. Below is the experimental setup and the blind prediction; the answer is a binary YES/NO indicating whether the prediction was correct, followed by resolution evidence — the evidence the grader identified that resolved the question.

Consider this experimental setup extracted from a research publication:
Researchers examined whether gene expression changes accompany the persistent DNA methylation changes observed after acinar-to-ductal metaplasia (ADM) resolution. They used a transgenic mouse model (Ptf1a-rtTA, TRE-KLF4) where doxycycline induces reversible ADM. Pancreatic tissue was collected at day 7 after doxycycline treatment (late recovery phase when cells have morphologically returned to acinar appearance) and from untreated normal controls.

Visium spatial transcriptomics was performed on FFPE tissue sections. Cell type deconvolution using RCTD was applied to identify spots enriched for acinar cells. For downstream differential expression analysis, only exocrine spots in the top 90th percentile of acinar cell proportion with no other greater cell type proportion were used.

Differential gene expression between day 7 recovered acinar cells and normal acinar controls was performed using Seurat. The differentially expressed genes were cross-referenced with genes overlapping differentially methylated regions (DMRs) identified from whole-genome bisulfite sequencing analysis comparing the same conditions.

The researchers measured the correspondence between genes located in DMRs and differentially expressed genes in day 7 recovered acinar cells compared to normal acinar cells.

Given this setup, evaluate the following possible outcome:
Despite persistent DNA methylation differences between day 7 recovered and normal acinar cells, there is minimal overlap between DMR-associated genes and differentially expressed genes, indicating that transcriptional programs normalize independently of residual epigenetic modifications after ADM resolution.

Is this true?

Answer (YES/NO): YES